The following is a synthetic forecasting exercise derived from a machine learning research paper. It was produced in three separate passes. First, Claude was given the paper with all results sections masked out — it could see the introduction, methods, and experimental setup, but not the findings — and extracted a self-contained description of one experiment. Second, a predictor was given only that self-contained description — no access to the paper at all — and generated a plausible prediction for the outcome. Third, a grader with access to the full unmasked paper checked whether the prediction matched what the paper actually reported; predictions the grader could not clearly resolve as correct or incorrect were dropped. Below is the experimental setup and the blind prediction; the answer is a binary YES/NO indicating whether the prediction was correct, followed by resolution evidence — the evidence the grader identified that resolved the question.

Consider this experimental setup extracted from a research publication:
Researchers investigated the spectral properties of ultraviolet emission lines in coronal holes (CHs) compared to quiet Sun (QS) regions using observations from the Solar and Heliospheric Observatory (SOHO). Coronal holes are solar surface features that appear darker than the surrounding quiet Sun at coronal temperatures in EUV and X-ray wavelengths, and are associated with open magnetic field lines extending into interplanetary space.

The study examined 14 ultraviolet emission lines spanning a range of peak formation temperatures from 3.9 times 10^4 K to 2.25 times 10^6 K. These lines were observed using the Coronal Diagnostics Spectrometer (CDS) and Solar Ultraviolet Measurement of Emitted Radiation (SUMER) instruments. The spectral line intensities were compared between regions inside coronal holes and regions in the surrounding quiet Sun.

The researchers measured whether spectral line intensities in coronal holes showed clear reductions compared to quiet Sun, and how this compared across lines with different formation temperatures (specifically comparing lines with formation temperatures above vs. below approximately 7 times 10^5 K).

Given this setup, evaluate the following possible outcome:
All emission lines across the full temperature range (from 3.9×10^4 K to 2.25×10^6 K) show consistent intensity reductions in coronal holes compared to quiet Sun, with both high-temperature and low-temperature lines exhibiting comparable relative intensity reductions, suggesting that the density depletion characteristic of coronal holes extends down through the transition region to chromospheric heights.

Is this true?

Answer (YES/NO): NO